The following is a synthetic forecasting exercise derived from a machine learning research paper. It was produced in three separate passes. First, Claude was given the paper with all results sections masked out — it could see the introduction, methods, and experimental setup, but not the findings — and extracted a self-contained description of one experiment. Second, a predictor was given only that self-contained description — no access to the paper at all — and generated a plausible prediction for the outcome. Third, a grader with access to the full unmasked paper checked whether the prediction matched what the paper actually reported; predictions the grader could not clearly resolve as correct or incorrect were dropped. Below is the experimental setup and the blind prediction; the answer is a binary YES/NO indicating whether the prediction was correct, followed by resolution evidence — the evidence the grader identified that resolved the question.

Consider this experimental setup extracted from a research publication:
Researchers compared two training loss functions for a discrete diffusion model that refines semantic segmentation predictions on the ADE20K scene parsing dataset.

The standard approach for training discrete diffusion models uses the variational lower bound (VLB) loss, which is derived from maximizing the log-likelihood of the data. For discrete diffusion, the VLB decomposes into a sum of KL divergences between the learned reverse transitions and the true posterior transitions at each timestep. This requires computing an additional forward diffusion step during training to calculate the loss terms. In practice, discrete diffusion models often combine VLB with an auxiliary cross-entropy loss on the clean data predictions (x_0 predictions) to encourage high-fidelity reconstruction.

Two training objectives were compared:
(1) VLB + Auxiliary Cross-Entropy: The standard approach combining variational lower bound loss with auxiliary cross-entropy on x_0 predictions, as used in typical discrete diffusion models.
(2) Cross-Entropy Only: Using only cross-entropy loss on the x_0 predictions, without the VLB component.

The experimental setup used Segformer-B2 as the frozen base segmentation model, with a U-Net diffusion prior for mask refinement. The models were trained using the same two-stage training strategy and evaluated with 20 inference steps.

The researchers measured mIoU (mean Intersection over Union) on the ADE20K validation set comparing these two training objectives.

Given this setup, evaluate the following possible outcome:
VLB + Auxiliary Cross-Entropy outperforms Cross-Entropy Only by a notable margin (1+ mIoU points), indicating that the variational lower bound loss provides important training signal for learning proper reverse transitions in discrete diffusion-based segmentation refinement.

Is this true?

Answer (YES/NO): NO